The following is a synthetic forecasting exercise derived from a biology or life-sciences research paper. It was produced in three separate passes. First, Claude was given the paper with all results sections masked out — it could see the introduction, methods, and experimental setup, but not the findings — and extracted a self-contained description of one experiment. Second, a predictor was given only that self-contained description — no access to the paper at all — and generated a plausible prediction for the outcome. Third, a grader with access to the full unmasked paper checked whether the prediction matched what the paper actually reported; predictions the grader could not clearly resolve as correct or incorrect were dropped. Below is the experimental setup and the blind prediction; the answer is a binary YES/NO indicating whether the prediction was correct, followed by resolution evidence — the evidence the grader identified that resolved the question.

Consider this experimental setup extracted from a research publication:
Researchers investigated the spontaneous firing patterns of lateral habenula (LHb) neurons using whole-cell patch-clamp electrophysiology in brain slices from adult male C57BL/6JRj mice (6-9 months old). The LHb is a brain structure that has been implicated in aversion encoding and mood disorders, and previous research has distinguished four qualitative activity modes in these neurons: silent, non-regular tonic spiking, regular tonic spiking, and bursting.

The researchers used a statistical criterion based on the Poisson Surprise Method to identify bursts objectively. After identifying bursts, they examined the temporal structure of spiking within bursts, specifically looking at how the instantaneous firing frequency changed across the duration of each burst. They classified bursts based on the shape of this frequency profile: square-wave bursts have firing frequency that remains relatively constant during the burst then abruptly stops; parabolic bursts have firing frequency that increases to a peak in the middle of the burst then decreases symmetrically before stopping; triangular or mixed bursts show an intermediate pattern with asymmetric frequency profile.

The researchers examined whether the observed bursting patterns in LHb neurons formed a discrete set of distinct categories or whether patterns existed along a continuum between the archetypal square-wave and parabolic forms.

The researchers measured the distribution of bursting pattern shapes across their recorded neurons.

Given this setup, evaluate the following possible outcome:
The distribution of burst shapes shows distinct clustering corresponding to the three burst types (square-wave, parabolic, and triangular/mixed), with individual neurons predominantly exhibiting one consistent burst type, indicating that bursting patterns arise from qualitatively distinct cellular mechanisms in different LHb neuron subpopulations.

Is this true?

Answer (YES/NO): NO